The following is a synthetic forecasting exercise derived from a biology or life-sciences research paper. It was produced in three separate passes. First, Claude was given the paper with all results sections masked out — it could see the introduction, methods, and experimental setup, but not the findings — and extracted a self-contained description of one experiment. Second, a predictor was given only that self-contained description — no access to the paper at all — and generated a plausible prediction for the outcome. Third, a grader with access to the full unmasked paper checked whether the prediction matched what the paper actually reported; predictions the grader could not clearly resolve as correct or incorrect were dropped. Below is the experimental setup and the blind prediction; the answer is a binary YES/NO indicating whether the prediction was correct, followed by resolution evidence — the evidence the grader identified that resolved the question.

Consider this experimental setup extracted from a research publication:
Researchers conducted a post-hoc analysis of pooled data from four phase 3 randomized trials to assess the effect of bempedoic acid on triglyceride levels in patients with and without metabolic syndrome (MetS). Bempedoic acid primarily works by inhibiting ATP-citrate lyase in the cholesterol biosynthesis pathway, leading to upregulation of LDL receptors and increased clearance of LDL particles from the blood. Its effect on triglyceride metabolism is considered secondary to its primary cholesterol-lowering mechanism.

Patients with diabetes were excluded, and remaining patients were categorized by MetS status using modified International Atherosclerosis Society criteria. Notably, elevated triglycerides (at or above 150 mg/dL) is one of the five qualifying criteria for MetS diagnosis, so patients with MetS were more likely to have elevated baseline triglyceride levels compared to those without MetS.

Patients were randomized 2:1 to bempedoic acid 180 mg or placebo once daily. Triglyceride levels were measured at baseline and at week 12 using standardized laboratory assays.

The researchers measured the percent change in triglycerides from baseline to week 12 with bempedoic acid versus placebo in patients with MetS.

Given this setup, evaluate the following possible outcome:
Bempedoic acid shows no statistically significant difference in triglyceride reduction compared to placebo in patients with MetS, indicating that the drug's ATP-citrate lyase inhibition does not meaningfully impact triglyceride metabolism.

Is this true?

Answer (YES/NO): NO